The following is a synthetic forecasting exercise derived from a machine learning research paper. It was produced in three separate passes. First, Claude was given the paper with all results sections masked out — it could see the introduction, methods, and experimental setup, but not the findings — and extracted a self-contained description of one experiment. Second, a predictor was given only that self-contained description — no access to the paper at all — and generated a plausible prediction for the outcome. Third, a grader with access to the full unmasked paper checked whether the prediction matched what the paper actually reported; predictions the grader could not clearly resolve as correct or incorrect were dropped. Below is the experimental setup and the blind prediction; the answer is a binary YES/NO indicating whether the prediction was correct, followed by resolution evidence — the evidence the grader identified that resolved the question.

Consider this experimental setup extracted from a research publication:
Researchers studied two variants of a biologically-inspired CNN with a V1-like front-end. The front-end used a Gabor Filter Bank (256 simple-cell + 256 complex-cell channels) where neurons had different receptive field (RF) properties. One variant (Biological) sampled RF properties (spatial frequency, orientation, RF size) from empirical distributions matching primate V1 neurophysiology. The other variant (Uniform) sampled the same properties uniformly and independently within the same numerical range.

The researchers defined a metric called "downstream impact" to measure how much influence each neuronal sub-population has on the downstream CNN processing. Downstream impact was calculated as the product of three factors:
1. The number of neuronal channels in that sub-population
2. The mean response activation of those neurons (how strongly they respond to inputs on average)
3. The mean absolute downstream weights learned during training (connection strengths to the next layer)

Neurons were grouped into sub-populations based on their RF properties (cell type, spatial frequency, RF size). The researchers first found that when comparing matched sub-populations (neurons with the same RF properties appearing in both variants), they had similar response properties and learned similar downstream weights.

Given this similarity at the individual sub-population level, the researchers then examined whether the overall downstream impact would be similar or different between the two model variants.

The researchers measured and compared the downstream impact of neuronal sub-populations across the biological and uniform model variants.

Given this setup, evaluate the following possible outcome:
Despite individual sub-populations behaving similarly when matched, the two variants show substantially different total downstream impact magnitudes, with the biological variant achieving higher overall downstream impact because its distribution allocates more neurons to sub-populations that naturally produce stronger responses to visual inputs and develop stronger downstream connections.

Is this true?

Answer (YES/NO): NO